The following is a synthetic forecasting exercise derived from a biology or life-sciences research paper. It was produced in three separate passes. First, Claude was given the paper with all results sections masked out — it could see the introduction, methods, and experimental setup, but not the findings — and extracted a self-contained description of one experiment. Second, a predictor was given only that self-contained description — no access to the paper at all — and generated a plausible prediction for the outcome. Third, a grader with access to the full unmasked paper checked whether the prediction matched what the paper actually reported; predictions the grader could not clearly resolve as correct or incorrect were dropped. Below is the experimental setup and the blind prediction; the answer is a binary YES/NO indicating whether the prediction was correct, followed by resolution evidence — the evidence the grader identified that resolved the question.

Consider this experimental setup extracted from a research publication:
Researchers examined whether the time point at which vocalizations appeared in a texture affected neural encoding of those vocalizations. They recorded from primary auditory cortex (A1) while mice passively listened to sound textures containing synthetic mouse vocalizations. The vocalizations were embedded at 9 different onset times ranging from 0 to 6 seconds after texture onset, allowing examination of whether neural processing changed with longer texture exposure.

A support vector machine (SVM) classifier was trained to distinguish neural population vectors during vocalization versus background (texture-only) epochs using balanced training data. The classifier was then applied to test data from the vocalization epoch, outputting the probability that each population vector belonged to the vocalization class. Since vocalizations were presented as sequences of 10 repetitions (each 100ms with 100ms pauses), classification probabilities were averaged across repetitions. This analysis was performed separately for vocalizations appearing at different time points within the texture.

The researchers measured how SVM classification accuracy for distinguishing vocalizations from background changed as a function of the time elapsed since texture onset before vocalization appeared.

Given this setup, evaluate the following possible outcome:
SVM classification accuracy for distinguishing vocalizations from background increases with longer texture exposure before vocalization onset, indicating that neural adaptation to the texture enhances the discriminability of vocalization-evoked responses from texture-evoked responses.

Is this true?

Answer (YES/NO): YES